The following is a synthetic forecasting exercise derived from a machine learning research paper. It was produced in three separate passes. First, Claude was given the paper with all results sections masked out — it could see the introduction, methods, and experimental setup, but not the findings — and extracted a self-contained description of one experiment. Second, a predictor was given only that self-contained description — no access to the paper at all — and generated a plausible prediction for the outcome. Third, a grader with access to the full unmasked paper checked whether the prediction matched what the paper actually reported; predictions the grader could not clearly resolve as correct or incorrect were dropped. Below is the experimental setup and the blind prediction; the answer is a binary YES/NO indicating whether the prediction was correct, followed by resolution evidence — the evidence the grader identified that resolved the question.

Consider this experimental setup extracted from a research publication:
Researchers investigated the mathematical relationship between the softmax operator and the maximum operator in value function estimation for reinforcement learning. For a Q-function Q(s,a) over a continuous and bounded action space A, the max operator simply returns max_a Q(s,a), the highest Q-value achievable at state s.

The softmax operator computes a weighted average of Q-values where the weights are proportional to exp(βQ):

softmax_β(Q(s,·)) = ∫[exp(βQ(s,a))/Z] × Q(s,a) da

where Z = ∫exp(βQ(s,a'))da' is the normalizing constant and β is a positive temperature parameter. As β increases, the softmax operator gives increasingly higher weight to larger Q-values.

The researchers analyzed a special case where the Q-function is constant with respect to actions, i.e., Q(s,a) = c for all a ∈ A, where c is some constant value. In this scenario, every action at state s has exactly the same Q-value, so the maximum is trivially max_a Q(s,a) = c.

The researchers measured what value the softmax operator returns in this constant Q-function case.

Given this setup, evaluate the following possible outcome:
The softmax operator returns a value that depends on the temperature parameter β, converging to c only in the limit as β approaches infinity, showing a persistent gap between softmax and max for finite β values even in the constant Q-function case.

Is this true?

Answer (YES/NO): NO